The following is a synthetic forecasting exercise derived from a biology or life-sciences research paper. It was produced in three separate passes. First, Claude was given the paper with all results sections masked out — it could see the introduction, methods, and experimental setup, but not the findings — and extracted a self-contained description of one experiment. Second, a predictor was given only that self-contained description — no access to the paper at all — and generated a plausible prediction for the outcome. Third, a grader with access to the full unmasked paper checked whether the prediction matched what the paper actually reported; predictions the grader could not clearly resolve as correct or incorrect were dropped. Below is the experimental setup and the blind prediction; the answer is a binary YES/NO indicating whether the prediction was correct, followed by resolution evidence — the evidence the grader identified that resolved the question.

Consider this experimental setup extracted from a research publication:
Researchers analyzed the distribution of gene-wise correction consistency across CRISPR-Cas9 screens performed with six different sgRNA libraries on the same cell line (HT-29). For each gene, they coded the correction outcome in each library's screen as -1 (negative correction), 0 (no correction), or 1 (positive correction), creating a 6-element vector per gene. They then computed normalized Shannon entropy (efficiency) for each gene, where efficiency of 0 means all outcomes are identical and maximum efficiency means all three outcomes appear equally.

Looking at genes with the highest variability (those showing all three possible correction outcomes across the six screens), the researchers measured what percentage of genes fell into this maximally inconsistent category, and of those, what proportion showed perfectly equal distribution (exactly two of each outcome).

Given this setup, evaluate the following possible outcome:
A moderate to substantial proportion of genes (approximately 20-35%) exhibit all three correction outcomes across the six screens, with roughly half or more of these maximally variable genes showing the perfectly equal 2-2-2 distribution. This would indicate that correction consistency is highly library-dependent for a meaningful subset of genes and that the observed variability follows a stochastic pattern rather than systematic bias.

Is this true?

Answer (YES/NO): NO